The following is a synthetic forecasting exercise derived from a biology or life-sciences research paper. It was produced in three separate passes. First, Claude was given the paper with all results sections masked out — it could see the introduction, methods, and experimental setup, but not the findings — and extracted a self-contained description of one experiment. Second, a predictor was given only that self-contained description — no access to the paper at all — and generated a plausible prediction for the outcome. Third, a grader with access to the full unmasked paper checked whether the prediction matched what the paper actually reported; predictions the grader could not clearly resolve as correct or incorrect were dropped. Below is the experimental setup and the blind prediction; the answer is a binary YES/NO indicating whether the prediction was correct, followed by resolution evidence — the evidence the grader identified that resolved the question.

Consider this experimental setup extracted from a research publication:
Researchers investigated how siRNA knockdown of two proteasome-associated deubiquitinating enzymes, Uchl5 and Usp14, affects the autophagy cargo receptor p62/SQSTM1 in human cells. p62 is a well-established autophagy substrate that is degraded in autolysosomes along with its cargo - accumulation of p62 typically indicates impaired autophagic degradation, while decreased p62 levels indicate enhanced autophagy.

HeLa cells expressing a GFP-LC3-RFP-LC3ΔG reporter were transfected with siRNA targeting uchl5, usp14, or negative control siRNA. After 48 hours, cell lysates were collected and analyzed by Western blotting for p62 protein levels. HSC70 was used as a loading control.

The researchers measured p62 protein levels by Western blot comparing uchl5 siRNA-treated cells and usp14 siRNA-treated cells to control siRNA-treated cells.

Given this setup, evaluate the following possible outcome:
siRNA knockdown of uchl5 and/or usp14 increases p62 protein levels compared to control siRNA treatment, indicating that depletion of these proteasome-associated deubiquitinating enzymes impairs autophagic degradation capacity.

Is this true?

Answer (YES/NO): YES